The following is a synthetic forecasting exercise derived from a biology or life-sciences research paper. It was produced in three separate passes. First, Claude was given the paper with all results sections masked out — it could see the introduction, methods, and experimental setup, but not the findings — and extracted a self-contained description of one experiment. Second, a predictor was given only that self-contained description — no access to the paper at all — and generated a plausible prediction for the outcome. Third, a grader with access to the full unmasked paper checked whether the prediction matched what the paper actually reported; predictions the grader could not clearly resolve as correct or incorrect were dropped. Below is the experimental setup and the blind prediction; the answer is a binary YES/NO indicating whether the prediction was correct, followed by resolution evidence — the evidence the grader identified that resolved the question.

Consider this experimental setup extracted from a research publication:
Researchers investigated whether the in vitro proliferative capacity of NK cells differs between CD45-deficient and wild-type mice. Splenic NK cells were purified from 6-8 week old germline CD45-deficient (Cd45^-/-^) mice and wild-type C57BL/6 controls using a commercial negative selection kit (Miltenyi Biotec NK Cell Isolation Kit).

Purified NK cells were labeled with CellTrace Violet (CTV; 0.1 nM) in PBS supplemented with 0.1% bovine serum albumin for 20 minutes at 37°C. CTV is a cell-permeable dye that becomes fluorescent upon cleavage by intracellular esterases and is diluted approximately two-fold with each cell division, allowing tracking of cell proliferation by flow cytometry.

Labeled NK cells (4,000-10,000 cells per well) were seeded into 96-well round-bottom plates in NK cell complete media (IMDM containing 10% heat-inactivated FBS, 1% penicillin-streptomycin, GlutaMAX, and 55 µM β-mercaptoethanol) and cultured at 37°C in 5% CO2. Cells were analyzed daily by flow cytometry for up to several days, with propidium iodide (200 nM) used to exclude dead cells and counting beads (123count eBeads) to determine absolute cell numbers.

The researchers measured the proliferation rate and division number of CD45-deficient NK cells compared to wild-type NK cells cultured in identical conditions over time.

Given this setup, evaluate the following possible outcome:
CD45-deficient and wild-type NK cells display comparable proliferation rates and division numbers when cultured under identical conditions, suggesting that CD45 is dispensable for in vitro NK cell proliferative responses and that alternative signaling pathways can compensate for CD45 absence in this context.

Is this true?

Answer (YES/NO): NO